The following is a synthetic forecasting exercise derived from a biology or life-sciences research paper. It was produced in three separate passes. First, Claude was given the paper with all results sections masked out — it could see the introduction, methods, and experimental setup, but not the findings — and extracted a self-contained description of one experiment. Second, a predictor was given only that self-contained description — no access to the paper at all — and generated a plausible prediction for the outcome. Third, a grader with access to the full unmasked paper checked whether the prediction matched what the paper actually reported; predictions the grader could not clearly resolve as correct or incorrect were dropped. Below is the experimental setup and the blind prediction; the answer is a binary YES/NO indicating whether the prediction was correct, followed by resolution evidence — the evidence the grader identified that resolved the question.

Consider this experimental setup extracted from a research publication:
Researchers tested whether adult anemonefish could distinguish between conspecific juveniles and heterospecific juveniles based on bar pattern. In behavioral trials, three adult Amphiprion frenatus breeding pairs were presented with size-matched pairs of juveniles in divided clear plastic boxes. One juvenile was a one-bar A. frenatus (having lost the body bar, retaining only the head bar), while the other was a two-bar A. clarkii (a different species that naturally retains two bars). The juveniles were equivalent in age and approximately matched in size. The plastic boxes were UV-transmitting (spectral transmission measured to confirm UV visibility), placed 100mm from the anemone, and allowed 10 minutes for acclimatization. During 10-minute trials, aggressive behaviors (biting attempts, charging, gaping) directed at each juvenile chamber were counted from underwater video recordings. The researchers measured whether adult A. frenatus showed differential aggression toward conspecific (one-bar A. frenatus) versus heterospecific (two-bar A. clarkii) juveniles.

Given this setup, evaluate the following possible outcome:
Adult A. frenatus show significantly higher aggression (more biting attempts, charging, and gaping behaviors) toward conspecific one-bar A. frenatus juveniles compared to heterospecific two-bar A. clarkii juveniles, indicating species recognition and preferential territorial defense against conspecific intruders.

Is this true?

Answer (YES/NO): YES